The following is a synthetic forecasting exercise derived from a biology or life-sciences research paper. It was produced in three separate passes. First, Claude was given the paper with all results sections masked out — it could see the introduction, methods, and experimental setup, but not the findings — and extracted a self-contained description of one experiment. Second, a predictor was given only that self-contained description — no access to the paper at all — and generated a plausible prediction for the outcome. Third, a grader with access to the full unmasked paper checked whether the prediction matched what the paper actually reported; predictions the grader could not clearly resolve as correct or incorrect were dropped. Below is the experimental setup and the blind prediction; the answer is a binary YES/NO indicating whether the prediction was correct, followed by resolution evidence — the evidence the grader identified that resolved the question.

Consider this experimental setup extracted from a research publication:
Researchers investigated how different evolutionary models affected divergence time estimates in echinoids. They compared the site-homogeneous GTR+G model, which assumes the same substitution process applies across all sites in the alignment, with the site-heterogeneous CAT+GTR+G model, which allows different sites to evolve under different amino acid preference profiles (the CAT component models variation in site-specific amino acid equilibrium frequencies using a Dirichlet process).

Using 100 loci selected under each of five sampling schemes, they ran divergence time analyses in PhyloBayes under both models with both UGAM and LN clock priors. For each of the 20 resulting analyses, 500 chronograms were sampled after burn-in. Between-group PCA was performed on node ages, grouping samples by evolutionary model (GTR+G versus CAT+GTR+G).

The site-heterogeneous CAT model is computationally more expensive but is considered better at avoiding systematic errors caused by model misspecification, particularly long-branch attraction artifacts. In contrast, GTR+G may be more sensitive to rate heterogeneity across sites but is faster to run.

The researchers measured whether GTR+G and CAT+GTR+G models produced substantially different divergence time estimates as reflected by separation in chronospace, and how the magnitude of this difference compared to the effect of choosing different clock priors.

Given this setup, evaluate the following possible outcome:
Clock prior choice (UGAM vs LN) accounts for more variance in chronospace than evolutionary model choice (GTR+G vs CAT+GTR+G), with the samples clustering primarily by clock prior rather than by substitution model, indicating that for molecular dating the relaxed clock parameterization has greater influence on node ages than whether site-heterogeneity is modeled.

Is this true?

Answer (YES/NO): YES